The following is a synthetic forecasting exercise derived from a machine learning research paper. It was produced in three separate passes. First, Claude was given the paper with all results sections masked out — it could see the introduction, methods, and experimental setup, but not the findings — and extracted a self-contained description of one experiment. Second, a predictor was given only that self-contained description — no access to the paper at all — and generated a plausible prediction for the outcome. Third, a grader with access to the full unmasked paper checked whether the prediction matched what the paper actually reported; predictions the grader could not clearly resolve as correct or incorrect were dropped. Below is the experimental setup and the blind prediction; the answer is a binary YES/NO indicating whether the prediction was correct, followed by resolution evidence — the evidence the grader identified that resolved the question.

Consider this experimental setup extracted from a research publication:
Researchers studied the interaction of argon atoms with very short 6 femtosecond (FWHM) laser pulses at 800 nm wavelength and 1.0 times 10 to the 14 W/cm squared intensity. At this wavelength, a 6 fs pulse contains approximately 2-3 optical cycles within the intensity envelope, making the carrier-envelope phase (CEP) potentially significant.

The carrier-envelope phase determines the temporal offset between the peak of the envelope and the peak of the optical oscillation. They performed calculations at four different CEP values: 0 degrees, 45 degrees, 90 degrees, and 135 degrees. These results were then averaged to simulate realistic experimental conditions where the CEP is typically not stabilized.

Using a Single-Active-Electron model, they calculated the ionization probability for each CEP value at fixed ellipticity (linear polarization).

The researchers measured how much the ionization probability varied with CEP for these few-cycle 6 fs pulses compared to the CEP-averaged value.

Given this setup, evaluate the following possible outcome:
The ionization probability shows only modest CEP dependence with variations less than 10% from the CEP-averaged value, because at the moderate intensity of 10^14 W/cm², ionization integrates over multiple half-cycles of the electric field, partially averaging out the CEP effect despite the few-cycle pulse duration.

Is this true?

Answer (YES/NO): YES